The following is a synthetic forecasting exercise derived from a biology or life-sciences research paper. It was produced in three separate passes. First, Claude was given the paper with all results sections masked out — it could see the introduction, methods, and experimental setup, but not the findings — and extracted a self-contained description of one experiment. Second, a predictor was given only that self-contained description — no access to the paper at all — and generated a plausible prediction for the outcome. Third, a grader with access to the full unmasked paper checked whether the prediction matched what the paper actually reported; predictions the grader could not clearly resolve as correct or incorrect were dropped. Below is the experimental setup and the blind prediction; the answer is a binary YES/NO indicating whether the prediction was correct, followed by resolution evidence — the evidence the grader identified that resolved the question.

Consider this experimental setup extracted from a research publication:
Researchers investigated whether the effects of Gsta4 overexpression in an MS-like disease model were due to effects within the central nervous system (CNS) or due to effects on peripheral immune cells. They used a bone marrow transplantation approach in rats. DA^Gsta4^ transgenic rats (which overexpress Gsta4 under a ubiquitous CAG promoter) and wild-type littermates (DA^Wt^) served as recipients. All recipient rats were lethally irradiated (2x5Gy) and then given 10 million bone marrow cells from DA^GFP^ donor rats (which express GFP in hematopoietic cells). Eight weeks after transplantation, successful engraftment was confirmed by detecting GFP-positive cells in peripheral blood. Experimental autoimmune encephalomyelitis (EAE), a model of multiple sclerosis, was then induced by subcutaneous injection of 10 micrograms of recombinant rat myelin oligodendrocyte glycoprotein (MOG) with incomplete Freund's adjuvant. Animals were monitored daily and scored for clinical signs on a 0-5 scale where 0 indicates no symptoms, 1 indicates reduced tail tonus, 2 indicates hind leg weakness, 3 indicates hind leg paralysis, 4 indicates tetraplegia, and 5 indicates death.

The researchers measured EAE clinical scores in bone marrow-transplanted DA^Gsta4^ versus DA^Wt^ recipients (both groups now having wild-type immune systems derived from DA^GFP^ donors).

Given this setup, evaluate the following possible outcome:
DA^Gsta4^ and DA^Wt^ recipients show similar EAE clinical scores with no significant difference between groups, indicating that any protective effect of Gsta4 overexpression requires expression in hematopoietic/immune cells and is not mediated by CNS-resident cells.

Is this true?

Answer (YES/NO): NO